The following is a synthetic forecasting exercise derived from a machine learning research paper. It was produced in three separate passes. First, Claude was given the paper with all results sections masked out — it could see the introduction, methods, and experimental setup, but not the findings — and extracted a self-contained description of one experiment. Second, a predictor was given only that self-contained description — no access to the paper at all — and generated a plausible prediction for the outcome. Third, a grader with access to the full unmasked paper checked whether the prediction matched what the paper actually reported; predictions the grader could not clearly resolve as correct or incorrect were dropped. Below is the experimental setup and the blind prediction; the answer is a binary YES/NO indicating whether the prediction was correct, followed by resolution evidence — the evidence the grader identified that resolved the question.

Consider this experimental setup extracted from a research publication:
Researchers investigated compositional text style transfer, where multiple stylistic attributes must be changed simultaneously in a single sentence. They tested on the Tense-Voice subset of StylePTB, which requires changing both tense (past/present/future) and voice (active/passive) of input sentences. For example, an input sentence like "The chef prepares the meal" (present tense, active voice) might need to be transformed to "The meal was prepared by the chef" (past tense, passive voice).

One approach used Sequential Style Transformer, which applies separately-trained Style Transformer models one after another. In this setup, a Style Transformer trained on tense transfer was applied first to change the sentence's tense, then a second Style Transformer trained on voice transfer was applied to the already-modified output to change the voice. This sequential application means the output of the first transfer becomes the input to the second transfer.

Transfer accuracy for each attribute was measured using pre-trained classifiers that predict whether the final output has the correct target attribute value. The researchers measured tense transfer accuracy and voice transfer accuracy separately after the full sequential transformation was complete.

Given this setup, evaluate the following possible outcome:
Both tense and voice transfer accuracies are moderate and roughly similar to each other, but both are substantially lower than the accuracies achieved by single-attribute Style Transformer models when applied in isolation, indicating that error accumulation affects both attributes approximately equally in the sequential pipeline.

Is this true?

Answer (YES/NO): NO